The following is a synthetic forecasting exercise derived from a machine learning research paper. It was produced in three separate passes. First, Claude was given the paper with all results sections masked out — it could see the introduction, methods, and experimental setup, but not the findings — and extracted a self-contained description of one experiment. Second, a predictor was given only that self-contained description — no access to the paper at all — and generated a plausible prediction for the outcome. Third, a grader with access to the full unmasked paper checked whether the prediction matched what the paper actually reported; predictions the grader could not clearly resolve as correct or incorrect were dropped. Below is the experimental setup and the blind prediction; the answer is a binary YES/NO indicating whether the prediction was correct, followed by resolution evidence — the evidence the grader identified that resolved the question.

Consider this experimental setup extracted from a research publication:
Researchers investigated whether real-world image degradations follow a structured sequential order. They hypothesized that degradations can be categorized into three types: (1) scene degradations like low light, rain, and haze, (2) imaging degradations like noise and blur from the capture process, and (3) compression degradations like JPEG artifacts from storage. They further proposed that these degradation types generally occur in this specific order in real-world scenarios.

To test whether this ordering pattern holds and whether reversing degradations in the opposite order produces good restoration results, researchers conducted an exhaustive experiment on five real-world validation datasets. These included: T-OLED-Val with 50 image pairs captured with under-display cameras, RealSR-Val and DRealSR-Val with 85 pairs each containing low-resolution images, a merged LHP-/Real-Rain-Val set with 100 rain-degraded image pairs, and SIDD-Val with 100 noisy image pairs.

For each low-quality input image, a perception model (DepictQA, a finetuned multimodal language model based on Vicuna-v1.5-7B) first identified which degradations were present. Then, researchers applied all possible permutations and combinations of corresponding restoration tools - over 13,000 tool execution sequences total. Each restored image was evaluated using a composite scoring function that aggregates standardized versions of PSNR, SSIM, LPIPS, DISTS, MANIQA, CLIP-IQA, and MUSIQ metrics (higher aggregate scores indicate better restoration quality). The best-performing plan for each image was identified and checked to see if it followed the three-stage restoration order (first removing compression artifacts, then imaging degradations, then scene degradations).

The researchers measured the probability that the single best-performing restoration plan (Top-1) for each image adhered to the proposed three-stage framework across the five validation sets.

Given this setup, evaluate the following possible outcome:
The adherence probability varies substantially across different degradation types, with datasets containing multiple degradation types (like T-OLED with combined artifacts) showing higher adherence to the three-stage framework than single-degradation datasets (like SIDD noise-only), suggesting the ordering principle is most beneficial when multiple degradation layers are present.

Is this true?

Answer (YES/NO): NO